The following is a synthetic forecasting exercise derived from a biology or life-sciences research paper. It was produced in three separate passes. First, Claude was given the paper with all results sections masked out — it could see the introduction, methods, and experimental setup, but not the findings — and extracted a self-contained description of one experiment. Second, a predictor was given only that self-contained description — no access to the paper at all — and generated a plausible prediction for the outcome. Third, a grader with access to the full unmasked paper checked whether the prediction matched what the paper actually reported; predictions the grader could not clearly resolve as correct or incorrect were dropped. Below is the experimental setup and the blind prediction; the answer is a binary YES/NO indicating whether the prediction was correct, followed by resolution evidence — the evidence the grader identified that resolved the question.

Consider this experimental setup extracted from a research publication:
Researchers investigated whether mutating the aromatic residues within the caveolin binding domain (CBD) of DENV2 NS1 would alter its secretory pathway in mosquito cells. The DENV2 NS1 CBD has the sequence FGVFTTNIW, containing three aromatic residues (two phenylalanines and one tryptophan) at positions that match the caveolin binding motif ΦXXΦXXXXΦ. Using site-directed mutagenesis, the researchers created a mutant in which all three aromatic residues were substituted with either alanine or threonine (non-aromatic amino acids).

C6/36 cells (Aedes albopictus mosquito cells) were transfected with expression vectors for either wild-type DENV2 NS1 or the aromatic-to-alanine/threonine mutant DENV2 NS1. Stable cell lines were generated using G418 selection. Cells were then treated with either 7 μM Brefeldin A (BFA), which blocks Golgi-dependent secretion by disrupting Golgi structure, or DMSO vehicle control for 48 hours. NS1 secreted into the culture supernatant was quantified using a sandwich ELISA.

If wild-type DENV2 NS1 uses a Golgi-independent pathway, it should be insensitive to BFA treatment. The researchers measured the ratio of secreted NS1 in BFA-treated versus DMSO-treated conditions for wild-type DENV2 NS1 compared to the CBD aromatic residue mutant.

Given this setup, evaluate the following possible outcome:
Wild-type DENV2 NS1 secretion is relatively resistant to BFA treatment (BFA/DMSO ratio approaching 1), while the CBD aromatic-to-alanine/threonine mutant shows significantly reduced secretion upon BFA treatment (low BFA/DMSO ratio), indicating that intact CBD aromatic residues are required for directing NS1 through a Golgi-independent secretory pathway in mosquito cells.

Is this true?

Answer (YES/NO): YES